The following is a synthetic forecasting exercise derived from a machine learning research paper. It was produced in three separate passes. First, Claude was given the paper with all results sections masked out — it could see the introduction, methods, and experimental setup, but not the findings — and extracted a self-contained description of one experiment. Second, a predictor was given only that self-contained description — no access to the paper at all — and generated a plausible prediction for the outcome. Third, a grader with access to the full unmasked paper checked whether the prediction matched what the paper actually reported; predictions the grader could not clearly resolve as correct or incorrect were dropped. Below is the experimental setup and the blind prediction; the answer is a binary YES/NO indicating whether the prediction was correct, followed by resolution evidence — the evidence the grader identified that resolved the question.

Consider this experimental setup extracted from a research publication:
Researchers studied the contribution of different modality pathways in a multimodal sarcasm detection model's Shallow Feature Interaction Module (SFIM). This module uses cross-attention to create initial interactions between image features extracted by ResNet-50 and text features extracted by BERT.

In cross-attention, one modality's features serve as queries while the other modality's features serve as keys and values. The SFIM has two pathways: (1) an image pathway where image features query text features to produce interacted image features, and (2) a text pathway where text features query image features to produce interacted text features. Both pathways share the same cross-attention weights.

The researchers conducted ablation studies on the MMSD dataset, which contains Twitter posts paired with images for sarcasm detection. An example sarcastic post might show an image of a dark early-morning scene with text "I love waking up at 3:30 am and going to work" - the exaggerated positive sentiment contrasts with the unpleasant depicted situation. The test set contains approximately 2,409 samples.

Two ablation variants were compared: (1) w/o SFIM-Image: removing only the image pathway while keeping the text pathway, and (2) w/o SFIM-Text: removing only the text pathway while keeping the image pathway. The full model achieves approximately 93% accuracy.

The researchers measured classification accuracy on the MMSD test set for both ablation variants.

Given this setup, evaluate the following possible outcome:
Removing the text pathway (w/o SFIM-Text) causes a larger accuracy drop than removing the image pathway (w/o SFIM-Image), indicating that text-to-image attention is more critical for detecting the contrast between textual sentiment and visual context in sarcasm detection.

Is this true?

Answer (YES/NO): NO